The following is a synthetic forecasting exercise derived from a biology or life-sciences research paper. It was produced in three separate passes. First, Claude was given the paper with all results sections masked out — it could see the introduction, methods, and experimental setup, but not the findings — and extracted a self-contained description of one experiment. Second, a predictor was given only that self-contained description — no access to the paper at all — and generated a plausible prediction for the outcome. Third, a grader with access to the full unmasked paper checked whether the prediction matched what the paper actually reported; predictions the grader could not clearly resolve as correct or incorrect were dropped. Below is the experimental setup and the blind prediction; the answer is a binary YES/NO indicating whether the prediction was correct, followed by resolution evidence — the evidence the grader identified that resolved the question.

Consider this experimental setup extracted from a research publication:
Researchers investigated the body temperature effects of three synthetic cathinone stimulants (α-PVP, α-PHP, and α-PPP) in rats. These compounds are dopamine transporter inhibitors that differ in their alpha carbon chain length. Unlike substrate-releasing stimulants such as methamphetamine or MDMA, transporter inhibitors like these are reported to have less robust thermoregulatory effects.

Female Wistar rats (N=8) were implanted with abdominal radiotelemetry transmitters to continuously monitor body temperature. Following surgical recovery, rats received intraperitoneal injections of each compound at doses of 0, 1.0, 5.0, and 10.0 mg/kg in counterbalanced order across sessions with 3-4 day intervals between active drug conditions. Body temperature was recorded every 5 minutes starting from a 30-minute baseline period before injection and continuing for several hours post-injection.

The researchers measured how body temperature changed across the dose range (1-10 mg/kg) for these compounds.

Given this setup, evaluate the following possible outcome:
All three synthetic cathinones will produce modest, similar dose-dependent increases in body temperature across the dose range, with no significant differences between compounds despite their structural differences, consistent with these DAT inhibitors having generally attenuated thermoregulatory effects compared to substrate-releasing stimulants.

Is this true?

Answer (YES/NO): NO